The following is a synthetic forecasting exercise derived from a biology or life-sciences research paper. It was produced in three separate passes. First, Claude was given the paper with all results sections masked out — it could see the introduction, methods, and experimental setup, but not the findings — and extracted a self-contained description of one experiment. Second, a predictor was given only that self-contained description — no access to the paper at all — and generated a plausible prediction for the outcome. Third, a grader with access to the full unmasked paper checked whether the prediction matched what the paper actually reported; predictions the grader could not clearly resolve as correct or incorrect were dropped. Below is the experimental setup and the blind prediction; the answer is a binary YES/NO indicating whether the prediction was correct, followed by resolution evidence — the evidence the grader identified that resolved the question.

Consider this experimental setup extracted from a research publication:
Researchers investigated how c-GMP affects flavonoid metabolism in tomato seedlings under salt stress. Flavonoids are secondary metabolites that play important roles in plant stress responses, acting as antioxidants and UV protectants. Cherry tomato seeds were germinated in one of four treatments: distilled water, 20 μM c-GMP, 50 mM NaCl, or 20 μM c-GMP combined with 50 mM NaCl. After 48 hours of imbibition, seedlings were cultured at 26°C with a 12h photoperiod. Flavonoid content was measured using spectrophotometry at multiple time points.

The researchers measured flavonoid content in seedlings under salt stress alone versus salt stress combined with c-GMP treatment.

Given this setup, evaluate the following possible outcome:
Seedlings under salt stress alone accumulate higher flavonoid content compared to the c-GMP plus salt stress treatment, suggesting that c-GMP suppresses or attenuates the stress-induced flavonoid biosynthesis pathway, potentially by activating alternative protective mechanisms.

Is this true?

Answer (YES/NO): NO